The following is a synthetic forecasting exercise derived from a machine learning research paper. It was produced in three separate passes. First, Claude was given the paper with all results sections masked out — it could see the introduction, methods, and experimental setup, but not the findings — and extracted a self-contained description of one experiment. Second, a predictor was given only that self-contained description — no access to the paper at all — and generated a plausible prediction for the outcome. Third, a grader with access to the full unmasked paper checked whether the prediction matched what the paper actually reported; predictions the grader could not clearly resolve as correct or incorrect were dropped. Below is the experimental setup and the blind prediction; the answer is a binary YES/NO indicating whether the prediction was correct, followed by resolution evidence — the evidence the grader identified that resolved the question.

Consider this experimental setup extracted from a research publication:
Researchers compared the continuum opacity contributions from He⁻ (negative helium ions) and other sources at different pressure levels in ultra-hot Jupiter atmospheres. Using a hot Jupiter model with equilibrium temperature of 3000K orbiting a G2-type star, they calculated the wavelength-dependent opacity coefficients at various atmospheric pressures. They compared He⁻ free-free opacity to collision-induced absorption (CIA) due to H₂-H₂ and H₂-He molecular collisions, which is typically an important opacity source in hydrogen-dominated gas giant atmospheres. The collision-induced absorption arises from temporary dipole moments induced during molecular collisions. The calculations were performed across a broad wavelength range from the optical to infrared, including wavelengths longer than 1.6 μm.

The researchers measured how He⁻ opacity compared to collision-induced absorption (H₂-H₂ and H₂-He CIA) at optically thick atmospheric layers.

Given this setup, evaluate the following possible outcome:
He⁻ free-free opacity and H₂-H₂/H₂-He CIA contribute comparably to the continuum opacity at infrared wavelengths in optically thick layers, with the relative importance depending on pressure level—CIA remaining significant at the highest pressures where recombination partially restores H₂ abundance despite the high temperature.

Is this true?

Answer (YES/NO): NO